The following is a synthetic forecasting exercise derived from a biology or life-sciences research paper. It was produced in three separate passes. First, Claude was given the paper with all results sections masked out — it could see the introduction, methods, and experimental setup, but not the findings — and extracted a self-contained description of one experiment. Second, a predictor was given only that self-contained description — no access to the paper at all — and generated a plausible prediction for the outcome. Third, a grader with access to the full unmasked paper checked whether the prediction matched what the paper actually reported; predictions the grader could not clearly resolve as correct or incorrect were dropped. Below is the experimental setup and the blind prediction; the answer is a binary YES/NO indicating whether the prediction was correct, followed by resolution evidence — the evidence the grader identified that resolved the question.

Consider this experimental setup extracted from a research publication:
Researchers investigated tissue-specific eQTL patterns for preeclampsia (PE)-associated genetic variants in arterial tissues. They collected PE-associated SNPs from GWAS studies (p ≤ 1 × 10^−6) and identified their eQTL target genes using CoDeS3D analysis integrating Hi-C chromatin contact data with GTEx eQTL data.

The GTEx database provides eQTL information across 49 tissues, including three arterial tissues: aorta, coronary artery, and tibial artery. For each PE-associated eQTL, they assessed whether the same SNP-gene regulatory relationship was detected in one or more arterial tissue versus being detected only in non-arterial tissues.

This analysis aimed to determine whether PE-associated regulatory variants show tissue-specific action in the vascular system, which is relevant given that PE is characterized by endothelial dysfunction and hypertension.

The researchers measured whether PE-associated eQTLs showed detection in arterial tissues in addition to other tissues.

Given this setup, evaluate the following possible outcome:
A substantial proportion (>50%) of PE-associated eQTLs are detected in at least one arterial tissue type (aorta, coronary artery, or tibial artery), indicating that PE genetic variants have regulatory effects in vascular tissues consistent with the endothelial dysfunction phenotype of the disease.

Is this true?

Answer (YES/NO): NO